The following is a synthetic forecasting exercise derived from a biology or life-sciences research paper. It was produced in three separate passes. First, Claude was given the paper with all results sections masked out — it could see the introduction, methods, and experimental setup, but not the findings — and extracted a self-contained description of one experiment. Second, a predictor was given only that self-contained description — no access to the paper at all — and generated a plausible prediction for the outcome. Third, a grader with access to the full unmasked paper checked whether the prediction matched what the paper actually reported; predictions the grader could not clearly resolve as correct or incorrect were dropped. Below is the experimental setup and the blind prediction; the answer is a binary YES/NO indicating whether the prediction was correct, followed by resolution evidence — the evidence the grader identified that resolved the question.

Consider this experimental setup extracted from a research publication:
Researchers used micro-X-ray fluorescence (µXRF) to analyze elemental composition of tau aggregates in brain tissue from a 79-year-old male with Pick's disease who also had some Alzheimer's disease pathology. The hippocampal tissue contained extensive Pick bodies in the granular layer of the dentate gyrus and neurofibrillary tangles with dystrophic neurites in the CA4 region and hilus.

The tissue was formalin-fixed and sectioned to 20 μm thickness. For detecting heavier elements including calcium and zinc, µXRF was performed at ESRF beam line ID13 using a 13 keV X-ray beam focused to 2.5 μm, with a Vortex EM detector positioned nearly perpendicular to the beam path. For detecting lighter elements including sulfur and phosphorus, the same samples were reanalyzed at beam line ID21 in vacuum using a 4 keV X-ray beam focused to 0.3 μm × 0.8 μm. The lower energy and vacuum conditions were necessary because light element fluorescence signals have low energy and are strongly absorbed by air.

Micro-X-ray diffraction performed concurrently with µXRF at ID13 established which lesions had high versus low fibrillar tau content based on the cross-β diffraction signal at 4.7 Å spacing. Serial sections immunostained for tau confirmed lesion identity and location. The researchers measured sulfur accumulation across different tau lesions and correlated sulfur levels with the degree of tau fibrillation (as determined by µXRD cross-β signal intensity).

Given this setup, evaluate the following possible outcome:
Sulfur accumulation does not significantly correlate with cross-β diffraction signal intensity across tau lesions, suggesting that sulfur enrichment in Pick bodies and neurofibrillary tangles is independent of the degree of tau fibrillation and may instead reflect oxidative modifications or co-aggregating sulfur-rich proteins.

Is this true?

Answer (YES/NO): NO